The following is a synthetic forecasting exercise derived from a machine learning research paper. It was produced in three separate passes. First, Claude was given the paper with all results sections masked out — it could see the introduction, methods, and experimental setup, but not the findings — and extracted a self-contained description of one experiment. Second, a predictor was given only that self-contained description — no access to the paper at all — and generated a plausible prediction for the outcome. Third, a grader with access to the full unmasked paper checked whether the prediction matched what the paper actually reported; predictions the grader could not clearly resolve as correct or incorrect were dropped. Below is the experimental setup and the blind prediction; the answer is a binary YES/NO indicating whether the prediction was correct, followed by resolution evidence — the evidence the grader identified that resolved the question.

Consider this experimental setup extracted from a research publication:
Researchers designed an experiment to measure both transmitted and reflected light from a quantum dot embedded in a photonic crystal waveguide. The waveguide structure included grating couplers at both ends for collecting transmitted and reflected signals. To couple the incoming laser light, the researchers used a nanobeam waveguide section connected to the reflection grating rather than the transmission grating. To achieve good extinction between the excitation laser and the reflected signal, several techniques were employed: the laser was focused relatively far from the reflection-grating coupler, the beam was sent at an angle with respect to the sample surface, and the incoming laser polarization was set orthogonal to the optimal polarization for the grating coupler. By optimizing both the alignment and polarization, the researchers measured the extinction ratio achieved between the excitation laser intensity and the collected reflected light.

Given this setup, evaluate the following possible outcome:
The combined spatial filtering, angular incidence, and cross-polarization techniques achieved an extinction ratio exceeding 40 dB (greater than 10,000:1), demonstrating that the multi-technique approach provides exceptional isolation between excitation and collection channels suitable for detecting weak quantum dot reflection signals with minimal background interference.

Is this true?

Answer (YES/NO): NO